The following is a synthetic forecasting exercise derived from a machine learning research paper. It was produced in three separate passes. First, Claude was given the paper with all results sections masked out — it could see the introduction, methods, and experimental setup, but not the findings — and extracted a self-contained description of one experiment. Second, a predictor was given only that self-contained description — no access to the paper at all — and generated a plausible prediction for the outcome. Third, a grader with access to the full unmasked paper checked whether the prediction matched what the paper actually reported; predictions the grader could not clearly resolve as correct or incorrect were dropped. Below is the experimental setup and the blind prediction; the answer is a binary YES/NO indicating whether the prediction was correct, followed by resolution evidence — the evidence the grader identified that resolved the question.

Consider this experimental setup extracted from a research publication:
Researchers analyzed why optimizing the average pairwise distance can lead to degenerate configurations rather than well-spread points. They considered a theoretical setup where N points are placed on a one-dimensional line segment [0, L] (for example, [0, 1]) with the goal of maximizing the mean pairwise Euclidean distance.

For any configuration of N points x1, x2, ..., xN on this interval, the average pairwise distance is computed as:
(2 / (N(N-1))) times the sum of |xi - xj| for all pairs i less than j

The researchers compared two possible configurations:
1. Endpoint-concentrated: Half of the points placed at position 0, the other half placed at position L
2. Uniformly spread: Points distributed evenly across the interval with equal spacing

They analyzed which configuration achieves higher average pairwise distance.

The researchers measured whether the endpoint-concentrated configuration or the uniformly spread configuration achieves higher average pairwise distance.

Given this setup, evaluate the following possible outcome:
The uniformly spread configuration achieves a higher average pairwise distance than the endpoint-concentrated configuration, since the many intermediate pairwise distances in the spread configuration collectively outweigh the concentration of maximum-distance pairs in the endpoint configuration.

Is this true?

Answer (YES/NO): NO